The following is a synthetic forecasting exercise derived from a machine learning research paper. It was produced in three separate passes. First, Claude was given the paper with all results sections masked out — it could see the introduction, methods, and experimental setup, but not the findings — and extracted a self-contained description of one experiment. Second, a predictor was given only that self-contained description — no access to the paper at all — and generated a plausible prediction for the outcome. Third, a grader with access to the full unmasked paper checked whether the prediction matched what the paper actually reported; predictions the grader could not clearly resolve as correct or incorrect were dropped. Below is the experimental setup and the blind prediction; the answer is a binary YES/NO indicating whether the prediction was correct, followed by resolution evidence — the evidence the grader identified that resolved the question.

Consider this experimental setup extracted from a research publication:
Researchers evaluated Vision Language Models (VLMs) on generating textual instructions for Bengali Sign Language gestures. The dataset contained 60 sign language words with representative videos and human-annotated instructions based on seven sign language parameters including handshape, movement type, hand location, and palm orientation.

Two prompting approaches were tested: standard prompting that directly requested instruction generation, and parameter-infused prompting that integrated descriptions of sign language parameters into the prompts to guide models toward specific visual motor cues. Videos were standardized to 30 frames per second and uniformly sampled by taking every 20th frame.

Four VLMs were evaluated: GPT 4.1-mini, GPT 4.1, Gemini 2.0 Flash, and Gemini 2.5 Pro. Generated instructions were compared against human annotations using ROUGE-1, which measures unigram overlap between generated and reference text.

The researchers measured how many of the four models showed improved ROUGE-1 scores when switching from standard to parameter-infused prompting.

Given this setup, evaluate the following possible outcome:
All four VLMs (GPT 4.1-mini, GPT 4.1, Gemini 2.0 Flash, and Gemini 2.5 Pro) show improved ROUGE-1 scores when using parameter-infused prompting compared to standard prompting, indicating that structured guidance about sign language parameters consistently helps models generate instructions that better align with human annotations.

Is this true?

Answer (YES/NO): NO